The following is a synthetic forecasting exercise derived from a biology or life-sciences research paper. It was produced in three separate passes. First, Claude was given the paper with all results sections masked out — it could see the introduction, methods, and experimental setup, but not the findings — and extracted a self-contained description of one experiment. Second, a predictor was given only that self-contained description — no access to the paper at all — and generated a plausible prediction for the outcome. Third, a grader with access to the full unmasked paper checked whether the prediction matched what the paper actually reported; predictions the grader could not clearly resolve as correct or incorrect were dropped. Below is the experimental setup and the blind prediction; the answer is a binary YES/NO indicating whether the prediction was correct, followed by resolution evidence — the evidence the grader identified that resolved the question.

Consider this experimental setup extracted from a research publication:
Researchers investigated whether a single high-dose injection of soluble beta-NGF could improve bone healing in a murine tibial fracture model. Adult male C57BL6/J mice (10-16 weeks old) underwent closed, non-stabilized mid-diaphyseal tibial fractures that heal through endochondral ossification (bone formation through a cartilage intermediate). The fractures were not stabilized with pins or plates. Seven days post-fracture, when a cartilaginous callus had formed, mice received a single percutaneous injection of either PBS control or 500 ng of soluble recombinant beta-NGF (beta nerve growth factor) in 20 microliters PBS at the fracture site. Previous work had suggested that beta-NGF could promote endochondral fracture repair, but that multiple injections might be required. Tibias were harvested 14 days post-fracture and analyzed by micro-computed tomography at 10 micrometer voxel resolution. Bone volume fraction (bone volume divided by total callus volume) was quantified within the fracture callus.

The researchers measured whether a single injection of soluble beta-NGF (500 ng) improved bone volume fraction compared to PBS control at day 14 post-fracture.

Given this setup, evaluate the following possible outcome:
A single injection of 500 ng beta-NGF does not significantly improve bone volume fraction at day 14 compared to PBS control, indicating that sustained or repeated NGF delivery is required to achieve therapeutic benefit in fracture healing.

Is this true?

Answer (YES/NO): YES